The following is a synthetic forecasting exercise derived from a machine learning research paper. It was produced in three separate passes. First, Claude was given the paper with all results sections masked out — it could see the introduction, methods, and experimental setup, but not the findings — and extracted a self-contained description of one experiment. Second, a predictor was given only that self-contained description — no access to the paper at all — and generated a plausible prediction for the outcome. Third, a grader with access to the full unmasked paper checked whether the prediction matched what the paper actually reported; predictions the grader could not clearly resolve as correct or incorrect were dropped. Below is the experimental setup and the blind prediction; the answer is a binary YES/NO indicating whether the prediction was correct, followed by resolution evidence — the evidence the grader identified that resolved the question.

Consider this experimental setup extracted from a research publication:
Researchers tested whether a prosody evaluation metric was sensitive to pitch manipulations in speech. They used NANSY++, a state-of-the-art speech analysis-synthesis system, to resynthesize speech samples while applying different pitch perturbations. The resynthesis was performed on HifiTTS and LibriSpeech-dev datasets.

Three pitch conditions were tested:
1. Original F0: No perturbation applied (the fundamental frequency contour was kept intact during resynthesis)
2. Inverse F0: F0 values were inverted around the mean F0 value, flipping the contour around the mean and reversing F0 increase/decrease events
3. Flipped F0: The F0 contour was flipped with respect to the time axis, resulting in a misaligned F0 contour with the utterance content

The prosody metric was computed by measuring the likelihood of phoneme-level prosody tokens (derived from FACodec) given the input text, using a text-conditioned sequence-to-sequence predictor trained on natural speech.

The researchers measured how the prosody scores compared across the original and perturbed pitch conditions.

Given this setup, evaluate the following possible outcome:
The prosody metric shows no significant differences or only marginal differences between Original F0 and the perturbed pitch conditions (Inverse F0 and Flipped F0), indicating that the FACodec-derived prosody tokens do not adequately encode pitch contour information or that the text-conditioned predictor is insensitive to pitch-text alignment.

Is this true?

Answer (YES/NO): NO